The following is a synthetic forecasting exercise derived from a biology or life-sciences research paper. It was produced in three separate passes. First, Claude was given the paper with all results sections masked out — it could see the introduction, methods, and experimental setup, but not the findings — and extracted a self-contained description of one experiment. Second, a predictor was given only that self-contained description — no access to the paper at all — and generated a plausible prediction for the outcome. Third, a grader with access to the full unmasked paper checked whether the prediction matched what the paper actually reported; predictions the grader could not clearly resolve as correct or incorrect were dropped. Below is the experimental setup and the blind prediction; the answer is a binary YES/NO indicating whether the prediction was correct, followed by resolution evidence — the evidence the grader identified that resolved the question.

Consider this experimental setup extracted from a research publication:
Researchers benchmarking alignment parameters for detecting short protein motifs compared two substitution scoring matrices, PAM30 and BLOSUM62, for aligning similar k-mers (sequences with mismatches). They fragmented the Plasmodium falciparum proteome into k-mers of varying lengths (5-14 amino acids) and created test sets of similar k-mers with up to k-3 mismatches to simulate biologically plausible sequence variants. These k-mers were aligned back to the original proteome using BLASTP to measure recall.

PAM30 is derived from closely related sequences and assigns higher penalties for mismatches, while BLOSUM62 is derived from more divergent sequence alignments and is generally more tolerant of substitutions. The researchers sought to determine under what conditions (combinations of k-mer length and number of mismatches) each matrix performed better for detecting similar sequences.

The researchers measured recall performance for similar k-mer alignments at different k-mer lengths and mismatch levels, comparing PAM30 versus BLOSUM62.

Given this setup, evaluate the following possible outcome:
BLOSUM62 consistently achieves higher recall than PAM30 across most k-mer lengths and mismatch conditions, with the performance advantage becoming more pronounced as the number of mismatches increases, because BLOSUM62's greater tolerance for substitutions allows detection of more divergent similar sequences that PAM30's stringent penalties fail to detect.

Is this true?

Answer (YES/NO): NO